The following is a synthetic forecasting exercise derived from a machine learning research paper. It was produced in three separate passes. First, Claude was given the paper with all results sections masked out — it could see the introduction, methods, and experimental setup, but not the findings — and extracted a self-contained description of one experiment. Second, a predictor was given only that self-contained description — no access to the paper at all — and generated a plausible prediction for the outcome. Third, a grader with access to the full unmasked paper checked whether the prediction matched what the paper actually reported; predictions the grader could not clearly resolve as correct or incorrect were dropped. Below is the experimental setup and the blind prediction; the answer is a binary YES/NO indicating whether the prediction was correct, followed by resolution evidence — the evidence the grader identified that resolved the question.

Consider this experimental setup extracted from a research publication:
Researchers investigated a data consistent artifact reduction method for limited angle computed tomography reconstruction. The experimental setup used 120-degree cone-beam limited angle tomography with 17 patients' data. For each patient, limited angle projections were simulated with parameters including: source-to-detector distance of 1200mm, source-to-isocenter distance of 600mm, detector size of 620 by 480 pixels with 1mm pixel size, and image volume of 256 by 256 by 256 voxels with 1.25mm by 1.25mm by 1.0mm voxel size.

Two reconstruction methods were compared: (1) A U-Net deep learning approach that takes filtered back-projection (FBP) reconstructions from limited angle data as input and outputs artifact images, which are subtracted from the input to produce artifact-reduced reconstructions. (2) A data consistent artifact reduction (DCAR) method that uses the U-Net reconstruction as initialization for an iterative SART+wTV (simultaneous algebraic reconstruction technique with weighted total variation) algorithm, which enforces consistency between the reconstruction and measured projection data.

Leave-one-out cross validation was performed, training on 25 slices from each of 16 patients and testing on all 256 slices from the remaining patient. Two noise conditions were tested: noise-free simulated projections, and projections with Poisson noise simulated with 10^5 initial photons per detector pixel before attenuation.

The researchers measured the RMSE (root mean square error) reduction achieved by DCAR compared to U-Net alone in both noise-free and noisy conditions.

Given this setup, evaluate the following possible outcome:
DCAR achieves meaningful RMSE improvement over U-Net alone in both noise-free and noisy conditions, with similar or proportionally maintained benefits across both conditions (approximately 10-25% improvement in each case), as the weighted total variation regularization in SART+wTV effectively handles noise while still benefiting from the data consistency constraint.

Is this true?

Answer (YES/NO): NO